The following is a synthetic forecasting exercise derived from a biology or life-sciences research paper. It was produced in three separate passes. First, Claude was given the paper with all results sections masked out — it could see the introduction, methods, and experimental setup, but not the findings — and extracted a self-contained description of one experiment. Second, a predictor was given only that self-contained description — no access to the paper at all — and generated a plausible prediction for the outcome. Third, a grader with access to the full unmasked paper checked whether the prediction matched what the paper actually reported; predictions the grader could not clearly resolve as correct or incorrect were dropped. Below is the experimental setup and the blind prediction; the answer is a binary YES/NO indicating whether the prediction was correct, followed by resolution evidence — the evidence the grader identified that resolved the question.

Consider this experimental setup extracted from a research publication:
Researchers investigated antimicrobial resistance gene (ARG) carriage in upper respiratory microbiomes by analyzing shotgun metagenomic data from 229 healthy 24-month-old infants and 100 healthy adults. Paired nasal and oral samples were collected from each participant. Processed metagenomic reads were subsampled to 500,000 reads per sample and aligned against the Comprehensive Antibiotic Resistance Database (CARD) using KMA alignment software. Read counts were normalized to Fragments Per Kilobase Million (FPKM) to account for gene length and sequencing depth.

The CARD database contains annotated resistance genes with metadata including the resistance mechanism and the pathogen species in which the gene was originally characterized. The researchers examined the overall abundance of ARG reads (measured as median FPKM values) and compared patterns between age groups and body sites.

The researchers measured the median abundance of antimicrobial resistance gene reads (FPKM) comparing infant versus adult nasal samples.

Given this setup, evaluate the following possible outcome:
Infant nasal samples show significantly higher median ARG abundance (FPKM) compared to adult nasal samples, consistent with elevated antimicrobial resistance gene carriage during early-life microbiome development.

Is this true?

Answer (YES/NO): NO